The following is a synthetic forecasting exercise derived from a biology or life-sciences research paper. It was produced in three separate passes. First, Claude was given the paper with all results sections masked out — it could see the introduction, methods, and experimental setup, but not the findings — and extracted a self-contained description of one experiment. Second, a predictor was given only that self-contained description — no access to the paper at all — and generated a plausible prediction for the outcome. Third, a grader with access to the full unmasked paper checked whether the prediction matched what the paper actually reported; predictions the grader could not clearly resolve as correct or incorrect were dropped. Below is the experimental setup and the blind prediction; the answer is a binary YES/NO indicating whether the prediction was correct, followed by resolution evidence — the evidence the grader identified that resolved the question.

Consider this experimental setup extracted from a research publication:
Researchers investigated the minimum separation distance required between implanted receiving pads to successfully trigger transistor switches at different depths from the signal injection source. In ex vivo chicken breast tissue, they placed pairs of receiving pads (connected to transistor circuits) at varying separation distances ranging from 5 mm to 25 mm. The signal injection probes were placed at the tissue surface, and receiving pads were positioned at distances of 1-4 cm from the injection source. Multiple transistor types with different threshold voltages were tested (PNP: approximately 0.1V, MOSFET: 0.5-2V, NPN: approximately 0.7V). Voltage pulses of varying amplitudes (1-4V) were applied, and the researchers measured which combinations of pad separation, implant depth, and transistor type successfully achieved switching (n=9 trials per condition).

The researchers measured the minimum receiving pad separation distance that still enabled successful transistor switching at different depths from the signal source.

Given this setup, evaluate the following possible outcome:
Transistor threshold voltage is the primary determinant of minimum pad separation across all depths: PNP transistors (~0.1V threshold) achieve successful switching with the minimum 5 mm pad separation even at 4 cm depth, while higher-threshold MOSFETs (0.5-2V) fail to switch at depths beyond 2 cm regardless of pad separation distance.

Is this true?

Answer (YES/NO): NO